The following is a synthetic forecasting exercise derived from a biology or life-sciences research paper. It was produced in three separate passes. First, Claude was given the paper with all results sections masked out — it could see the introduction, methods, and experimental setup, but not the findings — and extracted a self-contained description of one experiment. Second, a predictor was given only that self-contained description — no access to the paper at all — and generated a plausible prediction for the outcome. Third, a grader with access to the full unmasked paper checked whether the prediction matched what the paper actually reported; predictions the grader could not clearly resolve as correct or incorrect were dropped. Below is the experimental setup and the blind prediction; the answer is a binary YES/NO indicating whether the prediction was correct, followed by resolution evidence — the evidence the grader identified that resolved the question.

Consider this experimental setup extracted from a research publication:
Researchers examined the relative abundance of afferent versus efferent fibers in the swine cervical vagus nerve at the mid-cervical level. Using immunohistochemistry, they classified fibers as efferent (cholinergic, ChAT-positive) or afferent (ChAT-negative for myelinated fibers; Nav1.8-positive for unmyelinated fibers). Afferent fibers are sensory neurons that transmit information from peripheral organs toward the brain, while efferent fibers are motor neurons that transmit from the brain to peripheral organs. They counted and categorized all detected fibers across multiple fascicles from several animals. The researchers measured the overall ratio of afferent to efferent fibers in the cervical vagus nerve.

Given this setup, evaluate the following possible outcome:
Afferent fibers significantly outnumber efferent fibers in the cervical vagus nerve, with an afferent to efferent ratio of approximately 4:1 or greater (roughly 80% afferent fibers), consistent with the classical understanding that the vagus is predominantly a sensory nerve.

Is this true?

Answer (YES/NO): YES